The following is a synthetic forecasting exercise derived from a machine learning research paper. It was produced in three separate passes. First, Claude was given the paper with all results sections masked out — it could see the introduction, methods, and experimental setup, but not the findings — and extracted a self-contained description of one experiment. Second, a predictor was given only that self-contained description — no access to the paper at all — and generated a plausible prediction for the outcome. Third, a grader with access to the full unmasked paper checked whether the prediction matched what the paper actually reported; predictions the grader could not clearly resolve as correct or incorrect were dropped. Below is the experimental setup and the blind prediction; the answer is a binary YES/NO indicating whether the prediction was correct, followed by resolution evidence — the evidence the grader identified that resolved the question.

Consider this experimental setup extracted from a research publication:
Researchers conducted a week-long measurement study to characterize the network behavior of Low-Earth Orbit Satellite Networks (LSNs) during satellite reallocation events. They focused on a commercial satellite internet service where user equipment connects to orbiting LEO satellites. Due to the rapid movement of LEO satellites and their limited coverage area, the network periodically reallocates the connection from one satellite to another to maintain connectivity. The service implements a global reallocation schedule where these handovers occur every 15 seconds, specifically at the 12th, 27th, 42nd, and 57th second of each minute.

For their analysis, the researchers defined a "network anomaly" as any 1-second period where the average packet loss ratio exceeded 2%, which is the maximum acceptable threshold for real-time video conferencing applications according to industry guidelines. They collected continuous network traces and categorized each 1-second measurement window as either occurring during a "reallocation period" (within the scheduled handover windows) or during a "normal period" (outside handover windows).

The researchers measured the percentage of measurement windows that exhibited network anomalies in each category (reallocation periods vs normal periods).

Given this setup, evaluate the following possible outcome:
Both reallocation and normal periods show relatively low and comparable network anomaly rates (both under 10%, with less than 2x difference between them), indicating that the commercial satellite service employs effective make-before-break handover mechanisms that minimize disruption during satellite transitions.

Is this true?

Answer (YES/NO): NO